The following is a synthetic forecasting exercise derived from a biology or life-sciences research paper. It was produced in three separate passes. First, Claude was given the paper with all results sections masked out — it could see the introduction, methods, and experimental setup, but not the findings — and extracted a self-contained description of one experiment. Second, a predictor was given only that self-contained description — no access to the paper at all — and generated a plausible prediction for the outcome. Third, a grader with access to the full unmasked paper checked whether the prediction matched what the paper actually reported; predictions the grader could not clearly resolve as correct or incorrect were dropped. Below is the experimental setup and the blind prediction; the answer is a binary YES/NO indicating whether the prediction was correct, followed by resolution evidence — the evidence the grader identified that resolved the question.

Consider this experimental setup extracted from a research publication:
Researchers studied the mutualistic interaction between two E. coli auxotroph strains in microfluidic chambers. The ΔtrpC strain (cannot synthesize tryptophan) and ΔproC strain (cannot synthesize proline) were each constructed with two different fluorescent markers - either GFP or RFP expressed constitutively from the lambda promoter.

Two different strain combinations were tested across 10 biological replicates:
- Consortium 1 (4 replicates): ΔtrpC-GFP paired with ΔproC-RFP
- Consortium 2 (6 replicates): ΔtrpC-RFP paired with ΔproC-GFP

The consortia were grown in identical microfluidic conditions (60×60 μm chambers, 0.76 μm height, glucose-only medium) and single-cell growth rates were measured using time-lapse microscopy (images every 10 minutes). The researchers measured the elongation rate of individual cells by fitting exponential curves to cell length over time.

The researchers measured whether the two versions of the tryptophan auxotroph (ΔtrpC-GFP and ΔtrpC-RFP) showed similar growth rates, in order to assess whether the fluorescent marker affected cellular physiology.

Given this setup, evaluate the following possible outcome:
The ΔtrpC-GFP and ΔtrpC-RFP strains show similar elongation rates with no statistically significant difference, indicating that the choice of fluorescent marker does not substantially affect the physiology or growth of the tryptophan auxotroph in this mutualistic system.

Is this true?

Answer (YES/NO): NO